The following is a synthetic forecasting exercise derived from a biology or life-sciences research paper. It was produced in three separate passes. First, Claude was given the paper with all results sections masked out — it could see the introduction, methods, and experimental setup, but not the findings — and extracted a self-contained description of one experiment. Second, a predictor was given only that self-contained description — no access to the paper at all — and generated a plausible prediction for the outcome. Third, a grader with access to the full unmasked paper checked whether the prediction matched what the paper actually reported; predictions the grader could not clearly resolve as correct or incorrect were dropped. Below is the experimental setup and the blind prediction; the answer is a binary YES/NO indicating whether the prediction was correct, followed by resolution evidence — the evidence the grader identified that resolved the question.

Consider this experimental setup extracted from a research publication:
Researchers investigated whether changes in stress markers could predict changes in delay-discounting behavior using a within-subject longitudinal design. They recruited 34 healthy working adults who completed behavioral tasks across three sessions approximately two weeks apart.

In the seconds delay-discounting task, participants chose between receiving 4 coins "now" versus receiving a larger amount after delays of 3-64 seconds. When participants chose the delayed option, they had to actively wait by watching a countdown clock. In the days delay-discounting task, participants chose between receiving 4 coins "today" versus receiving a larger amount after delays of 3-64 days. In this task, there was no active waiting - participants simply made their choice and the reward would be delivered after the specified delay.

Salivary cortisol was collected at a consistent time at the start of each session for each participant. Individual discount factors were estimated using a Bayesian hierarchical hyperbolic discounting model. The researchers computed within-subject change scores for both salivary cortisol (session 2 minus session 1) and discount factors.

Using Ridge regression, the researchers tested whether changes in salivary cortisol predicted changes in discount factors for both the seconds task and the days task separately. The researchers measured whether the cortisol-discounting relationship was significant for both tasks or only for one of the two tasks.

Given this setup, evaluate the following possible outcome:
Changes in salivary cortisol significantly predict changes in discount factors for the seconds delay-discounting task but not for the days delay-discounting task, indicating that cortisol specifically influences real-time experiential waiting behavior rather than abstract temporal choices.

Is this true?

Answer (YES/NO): YES